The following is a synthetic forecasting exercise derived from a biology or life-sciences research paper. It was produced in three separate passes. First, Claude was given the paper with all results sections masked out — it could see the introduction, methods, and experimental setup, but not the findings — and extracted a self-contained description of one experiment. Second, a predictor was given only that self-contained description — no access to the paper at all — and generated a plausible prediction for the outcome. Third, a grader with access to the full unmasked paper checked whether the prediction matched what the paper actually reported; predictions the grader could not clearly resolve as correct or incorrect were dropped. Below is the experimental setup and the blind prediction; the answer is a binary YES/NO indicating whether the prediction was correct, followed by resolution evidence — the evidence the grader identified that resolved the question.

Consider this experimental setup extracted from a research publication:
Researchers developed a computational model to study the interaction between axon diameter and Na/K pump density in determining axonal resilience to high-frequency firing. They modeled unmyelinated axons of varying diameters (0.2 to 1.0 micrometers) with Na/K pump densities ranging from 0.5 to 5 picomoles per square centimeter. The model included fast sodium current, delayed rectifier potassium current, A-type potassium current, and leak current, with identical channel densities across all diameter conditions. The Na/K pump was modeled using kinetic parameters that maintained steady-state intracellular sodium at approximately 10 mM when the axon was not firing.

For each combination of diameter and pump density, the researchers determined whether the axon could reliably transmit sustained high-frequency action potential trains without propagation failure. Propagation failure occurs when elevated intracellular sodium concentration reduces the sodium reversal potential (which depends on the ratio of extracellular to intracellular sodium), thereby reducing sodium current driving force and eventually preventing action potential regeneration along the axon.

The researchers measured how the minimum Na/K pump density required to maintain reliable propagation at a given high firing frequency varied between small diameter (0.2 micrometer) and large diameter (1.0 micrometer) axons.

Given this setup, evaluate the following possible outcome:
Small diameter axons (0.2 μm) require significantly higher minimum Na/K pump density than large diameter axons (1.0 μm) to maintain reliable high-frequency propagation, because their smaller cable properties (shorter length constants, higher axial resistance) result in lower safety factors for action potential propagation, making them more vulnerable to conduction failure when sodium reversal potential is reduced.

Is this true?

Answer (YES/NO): NO